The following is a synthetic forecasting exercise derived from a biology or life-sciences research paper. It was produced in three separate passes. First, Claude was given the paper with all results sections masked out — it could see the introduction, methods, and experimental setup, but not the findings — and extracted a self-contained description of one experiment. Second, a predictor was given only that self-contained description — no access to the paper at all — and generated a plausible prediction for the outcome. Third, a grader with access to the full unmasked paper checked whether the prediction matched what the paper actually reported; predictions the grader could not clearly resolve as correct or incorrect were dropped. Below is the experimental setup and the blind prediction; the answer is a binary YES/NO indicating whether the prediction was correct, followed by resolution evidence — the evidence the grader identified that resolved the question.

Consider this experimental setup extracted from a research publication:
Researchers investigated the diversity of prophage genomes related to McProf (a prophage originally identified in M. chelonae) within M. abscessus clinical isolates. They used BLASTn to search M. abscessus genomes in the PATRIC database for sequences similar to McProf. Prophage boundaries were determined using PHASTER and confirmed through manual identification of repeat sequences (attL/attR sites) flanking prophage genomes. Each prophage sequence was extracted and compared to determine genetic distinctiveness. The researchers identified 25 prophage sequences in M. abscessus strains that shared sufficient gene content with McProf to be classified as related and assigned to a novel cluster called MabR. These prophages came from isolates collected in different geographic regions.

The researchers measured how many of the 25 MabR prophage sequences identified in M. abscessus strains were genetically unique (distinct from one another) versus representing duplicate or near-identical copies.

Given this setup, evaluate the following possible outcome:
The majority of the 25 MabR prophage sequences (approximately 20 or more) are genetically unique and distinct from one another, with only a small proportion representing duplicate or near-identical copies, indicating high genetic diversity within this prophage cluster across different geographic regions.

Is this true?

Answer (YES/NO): NO